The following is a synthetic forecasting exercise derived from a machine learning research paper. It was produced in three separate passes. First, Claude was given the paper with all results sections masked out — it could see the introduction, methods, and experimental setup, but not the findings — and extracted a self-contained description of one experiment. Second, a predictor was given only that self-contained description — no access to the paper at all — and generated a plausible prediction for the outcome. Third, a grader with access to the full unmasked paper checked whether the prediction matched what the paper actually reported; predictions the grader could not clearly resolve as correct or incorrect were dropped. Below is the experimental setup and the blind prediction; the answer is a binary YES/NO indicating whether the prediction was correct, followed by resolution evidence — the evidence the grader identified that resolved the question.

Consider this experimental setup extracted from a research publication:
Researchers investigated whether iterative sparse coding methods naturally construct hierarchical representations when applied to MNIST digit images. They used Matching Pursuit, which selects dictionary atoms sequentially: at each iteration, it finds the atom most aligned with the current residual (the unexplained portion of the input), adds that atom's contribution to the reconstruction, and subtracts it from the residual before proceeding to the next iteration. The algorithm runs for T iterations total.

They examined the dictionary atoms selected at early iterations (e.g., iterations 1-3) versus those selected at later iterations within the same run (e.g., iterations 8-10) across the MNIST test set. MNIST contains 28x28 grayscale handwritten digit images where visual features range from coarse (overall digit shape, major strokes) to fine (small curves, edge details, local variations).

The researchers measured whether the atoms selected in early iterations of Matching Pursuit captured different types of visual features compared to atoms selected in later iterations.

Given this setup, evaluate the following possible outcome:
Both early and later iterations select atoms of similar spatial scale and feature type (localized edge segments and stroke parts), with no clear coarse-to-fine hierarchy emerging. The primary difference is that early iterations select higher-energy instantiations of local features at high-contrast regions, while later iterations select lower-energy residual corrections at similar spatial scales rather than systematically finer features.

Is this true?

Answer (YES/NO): NO